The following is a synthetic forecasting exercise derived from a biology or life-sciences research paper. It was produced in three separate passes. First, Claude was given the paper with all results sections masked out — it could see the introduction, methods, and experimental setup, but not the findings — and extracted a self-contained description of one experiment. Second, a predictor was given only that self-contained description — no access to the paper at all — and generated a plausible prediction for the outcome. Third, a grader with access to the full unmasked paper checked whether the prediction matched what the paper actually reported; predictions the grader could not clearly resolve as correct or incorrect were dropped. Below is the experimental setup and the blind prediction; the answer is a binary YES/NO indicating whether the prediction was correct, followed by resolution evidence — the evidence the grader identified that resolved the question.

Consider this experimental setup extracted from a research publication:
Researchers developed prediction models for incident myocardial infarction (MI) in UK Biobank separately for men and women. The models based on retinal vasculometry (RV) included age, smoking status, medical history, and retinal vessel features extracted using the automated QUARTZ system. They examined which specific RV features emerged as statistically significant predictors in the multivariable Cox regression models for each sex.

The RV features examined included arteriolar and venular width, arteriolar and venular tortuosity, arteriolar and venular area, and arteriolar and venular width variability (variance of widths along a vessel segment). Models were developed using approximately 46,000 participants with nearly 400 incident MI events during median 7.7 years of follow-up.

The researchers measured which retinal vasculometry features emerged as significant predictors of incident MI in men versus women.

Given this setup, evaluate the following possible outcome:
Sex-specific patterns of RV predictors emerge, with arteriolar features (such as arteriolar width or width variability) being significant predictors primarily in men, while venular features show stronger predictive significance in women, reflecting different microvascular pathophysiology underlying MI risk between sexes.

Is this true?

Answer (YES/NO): NO